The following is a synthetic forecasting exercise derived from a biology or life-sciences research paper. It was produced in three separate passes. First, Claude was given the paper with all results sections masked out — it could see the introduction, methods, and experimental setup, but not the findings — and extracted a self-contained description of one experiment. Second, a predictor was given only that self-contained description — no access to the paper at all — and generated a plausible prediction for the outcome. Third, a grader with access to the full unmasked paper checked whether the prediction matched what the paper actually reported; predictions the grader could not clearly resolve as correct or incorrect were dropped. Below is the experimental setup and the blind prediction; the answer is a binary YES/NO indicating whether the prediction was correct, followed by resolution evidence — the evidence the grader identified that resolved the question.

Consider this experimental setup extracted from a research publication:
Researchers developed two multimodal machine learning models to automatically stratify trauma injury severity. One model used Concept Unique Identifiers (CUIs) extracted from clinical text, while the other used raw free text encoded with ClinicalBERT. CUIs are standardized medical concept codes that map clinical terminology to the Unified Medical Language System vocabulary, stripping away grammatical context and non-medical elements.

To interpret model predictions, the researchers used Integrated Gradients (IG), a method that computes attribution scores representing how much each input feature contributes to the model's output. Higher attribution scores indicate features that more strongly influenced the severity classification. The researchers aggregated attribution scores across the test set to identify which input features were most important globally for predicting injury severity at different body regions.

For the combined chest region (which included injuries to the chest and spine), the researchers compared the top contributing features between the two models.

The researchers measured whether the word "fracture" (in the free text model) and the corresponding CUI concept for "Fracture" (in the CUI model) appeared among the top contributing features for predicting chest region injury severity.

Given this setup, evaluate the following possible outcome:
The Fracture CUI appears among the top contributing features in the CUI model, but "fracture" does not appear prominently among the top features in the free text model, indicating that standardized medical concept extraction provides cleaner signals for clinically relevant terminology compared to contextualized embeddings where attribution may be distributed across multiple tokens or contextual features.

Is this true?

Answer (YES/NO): NO